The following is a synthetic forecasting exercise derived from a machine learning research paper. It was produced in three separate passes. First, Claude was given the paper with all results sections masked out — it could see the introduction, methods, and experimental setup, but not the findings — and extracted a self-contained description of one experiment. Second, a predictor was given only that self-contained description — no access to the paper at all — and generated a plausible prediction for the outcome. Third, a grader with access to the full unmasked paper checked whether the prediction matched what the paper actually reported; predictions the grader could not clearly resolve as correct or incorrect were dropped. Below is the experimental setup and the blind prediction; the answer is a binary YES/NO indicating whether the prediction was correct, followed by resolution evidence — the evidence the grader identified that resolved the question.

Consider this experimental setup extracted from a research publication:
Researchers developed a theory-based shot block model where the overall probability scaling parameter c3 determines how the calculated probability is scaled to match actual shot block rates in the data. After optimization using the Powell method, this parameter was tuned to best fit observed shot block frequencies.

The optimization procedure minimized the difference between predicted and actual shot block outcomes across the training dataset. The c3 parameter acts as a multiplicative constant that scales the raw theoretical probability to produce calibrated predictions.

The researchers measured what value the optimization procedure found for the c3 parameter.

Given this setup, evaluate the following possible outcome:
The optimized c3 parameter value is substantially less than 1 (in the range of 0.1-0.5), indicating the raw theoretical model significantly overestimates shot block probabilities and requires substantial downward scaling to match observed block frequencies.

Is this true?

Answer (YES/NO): YES